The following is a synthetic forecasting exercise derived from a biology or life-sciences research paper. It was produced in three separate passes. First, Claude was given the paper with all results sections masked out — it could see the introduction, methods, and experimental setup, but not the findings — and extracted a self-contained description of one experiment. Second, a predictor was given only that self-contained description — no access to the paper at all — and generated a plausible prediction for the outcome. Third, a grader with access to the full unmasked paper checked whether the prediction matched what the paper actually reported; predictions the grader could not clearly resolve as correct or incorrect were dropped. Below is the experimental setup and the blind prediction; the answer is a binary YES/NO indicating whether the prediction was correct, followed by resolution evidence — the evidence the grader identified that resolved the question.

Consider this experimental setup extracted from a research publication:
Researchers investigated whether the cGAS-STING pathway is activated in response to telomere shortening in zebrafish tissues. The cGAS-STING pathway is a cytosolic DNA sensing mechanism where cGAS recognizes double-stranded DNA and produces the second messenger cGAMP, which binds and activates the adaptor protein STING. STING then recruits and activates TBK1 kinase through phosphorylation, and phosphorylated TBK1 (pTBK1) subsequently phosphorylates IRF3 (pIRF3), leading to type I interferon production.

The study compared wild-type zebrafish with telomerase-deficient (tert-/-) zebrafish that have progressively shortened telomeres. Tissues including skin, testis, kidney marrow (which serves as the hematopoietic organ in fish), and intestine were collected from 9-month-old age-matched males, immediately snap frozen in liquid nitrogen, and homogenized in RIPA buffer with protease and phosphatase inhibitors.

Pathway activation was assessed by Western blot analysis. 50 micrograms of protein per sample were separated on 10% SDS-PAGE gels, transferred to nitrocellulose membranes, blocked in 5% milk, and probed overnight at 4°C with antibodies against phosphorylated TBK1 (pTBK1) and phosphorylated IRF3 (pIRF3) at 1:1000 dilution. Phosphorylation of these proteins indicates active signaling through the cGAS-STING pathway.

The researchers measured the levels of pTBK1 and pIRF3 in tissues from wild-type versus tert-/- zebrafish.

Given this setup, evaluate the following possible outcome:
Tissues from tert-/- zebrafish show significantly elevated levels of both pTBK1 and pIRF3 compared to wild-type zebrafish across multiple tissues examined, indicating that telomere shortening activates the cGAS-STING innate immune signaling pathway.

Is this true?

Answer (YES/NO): NO